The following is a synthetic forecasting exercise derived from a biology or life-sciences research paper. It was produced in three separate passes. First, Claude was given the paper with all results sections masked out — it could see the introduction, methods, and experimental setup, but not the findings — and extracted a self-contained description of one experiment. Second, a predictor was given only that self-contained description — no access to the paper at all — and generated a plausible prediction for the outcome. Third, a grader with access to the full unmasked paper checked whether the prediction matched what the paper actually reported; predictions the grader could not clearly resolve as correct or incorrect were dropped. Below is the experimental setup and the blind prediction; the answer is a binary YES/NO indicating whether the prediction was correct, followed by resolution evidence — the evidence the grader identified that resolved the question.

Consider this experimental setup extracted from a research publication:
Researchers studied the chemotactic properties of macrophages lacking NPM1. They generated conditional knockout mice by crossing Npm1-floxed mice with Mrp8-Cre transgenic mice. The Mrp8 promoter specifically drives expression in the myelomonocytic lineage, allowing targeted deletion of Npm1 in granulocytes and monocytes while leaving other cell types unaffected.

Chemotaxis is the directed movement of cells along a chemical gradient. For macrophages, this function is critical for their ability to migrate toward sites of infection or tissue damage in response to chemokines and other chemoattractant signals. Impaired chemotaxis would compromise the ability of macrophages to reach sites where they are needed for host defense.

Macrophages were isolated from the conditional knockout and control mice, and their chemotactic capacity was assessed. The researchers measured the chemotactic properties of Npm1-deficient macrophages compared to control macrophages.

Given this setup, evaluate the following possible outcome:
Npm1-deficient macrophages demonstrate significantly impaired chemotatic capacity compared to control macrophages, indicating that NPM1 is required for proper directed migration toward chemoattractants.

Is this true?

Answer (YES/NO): YES